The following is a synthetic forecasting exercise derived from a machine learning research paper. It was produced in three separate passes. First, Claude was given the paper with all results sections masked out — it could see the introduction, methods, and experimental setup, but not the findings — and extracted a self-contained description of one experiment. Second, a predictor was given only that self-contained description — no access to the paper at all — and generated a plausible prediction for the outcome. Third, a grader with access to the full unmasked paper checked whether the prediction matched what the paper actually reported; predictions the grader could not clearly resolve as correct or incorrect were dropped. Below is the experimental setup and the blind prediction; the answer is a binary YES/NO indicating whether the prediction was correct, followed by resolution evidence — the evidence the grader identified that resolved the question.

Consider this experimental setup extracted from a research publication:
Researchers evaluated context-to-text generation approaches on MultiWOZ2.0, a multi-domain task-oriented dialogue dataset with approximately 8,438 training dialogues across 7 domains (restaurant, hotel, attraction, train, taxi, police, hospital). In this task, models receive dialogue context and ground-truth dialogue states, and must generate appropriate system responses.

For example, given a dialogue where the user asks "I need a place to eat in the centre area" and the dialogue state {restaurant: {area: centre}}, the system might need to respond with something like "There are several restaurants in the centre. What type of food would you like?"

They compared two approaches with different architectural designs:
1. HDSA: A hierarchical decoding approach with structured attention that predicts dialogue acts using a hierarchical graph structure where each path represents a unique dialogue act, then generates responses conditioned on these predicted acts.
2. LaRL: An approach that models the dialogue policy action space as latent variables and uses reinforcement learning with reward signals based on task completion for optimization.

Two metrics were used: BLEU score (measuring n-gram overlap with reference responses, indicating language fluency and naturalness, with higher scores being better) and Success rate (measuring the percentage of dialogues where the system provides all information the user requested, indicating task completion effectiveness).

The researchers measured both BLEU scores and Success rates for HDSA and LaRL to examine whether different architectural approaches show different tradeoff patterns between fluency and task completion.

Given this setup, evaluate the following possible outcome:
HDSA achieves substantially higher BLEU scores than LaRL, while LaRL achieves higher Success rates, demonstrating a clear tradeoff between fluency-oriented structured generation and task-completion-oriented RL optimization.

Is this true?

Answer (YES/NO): YES